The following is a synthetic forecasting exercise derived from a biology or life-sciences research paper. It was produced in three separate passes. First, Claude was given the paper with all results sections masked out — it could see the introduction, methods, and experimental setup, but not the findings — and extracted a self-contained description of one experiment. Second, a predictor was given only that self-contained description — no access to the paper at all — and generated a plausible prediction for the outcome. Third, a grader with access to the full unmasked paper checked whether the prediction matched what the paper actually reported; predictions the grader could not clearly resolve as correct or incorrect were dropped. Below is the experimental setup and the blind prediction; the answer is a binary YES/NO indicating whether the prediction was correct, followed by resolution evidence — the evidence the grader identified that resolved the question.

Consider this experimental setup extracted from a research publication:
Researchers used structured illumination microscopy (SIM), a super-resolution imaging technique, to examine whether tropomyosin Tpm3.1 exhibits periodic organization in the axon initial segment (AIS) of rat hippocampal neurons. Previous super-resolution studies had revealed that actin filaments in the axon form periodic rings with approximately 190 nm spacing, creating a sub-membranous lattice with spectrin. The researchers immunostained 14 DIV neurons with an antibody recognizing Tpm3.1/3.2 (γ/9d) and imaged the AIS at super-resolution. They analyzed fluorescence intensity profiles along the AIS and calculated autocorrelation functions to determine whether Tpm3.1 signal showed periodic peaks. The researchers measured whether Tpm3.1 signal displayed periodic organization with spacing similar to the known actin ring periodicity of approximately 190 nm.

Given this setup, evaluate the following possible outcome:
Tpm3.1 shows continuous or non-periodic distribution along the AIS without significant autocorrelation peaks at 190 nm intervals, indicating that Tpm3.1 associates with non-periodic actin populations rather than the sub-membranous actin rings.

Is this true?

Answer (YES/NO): NO